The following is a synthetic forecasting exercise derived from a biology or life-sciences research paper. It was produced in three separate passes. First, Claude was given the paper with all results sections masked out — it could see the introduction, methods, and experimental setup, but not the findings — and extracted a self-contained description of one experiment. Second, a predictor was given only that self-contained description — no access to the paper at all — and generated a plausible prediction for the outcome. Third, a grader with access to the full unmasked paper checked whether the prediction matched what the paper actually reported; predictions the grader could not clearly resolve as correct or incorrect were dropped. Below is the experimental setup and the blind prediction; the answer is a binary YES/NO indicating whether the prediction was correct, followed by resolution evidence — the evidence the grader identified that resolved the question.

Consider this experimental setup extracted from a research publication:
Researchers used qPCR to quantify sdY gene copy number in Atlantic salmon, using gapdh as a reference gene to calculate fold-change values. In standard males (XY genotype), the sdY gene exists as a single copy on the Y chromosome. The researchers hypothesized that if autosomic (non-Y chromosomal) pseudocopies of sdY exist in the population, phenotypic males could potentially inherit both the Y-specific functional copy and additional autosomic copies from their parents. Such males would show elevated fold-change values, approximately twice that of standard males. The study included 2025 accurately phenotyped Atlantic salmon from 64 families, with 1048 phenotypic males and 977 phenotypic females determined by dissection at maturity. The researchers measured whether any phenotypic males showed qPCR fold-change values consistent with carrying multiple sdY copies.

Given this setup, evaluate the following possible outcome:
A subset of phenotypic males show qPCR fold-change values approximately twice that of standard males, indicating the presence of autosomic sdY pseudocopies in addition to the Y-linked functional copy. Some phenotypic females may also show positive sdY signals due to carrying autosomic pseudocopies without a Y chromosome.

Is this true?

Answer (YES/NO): YES